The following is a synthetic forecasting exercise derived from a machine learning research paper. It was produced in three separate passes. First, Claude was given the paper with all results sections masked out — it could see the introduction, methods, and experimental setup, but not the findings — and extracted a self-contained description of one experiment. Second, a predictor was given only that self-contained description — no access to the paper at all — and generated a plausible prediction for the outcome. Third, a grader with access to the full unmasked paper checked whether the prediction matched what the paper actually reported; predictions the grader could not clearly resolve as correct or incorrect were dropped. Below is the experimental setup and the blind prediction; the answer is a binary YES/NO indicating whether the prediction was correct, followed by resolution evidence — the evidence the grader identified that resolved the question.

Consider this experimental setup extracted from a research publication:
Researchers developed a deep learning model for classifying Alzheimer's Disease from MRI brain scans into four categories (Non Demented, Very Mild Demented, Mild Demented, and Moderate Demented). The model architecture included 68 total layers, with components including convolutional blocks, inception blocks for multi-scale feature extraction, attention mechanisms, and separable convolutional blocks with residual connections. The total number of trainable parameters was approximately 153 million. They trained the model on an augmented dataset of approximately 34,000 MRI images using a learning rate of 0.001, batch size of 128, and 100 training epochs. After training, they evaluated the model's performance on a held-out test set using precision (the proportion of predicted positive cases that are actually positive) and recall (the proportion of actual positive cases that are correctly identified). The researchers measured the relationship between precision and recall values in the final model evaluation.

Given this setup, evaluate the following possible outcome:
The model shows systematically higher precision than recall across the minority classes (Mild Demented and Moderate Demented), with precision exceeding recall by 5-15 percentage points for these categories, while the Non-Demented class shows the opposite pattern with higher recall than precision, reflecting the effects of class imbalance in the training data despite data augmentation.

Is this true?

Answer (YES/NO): NO